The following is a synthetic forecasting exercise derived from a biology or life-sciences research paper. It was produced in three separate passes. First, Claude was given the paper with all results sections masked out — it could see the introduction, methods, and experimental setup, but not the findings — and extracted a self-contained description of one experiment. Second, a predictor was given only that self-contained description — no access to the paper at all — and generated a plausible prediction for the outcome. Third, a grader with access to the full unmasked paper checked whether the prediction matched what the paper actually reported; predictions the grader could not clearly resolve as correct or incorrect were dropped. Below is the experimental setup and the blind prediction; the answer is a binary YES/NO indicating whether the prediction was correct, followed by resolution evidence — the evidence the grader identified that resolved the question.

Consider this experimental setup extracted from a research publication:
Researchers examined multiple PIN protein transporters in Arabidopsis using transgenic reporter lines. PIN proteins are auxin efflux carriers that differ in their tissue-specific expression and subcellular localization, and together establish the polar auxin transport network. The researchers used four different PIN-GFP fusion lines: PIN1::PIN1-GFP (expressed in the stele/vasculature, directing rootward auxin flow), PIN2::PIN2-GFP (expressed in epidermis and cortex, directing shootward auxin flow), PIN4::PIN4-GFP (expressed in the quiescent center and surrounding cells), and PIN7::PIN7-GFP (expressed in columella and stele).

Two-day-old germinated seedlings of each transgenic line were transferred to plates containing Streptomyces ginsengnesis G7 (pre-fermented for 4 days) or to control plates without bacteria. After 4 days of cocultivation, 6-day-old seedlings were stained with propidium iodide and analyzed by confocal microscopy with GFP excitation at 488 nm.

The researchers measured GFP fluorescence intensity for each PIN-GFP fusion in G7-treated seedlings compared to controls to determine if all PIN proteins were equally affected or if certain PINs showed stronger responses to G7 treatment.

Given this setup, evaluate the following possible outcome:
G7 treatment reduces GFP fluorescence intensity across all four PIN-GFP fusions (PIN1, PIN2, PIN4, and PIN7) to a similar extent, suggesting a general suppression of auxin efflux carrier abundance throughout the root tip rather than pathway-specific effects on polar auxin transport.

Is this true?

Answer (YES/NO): NO